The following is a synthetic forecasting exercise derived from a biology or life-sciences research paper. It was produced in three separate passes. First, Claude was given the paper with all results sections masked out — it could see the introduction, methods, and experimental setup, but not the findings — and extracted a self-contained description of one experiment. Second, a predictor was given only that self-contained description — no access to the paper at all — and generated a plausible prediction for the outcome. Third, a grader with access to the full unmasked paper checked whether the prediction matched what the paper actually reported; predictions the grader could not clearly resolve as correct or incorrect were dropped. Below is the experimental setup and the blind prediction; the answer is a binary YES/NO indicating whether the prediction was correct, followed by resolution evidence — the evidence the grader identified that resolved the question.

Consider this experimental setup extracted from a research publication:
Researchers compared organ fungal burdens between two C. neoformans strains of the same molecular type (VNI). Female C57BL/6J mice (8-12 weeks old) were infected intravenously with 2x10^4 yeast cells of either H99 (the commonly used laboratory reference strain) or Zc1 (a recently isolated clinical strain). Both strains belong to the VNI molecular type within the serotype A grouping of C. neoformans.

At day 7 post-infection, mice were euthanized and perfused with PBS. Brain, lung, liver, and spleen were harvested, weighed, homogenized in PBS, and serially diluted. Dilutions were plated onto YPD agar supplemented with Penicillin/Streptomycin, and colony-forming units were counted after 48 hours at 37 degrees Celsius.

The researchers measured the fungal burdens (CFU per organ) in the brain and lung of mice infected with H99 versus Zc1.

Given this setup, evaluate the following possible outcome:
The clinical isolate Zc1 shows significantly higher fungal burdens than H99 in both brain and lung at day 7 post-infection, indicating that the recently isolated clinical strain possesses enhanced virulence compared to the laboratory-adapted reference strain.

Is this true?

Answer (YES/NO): NO